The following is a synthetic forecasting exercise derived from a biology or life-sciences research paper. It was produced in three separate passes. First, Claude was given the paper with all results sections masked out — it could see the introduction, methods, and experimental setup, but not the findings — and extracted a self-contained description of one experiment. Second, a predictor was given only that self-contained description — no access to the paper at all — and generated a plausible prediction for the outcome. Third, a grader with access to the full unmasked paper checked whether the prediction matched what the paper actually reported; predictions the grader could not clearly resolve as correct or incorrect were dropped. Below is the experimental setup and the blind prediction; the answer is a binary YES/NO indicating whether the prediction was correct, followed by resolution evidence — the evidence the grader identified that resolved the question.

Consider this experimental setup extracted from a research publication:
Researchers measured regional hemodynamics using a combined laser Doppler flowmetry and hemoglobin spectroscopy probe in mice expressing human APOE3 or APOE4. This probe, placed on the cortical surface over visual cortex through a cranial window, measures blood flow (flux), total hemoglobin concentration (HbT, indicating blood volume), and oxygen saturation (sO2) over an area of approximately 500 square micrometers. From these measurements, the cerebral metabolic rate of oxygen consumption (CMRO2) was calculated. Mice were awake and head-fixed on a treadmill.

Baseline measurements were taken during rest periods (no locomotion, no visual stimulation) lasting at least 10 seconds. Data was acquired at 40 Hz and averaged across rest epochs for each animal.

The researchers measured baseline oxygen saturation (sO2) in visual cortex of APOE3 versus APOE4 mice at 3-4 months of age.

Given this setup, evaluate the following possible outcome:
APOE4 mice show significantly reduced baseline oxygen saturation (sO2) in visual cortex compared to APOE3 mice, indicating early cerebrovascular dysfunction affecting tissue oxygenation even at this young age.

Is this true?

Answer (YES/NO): NO